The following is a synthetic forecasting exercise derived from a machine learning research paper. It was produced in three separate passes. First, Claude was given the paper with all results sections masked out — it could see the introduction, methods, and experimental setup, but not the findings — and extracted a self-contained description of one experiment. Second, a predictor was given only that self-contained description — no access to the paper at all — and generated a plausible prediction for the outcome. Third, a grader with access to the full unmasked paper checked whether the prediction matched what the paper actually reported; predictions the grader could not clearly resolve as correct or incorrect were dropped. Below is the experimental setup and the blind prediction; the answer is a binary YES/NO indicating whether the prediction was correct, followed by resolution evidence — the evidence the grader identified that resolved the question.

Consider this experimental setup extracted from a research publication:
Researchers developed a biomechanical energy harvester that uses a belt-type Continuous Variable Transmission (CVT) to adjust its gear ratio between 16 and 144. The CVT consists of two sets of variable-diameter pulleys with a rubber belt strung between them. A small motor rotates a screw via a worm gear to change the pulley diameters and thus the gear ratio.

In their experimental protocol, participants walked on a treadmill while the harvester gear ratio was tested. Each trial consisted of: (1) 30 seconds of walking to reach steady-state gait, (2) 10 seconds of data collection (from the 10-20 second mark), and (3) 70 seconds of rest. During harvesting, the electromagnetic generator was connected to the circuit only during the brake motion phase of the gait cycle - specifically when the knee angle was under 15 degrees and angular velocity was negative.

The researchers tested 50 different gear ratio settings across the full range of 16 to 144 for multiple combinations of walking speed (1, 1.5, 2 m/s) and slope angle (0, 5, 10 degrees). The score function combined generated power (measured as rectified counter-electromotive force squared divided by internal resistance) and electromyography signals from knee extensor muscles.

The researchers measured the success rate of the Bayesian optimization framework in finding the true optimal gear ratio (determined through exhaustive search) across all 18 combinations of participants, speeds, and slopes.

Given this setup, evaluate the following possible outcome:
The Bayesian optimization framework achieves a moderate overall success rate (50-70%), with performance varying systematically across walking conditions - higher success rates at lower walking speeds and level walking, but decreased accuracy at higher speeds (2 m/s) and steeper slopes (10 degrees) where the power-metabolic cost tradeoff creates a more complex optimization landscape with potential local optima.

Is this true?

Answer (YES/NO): NO